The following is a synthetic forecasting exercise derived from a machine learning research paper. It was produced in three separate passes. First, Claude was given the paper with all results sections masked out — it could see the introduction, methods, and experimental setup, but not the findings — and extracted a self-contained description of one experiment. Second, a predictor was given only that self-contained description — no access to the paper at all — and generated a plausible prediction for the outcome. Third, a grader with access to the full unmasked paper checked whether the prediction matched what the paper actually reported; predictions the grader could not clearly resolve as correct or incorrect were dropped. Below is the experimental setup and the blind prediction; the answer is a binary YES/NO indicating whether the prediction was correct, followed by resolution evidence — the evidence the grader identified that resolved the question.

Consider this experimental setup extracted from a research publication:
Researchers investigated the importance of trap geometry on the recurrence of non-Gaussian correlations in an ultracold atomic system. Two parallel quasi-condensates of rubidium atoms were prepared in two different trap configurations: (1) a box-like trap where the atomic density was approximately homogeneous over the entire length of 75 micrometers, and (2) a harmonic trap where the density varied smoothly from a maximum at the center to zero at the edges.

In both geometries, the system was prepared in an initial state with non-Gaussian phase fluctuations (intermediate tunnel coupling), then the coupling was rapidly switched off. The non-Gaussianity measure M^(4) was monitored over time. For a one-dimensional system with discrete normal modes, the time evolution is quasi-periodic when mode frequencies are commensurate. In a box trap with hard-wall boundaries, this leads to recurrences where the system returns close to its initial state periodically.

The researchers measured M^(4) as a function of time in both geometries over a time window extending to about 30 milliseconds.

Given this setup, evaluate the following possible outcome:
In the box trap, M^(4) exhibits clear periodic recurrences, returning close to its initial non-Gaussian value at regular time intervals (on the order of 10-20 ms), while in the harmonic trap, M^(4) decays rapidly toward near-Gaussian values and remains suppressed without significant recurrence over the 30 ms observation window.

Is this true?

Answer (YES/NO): YES